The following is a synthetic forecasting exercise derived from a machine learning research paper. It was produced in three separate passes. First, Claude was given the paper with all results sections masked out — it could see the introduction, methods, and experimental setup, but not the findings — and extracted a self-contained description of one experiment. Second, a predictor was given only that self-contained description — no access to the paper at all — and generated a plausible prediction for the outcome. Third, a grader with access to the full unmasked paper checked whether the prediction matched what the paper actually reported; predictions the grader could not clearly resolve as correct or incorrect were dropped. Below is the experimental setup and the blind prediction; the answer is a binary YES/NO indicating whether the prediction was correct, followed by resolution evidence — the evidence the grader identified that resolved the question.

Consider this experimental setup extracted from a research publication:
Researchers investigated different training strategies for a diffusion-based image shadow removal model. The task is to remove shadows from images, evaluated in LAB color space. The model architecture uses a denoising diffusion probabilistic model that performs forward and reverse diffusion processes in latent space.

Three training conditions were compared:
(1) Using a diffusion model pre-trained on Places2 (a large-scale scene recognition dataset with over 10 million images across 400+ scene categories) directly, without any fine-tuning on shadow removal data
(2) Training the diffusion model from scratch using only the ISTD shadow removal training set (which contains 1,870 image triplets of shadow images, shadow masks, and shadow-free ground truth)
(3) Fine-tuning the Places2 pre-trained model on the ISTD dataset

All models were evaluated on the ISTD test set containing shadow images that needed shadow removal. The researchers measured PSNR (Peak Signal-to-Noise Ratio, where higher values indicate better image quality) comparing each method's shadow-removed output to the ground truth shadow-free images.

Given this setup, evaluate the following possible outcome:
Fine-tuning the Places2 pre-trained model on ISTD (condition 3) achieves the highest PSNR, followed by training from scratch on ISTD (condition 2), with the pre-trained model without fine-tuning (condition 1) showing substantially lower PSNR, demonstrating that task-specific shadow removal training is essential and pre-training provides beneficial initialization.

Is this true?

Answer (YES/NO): NO